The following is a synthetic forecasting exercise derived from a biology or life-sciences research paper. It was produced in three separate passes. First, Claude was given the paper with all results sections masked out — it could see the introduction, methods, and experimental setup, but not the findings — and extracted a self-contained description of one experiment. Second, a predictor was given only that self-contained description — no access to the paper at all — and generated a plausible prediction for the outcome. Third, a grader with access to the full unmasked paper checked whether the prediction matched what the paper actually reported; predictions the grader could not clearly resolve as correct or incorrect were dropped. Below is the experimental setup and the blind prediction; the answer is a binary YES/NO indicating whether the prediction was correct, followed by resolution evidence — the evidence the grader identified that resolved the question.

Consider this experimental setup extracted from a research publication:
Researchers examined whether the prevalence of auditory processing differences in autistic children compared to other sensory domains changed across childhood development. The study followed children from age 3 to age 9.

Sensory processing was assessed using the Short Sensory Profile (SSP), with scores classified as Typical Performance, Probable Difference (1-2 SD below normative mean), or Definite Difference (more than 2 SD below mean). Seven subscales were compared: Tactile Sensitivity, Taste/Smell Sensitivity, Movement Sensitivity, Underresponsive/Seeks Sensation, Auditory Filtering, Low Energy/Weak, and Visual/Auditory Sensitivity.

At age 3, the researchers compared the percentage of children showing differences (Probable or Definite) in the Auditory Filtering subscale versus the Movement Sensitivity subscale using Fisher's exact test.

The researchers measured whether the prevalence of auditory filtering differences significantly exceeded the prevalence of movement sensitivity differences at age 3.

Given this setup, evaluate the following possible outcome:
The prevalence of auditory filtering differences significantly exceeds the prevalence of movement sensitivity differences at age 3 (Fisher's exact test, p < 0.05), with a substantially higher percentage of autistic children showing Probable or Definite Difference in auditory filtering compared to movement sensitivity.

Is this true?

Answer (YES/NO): YES